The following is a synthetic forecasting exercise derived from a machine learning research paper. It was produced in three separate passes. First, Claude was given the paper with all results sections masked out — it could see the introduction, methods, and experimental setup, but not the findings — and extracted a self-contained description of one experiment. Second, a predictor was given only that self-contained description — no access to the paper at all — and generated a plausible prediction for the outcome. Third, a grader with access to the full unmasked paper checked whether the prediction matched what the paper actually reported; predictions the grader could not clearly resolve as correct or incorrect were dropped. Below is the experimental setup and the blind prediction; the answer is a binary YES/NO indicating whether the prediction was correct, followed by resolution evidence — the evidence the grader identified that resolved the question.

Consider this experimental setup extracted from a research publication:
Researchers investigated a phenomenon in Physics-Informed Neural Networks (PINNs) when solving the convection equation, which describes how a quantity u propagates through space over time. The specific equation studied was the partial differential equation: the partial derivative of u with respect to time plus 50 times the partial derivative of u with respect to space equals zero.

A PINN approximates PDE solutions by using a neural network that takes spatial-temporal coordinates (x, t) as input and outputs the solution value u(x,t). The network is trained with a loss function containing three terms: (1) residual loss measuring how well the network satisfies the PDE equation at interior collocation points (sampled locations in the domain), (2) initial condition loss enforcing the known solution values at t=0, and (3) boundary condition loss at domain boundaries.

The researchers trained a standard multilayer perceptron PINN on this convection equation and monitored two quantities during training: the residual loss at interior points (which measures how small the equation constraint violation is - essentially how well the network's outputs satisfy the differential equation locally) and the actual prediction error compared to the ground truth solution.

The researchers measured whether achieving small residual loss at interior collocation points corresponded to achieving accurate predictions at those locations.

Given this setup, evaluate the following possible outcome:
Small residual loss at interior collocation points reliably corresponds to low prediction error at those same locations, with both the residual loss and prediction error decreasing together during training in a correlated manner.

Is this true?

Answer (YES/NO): NO